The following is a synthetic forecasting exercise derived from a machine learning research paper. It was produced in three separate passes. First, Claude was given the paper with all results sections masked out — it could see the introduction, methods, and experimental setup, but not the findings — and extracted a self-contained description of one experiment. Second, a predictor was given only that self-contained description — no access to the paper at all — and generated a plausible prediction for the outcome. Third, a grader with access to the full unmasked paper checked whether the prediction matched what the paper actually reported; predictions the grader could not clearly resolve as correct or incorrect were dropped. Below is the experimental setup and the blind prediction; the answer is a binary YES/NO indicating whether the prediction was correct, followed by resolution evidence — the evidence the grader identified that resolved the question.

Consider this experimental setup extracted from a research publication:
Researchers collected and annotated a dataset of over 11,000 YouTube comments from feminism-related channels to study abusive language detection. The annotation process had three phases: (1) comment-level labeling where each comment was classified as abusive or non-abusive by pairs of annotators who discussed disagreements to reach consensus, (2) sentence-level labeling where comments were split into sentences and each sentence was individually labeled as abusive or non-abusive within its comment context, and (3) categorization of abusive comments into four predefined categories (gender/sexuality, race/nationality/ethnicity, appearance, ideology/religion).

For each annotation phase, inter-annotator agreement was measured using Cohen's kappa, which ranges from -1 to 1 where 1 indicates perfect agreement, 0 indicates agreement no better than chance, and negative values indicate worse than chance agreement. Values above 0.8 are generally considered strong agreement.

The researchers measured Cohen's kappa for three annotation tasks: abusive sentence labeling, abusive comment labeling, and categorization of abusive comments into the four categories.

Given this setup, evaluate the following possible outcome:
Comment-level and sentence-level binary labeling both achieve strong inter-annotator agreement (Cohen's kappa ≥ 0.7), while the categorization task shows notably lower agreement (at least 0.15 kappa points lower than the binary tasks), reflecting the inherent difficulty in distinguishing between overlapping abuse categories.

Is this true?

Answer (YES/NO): NO